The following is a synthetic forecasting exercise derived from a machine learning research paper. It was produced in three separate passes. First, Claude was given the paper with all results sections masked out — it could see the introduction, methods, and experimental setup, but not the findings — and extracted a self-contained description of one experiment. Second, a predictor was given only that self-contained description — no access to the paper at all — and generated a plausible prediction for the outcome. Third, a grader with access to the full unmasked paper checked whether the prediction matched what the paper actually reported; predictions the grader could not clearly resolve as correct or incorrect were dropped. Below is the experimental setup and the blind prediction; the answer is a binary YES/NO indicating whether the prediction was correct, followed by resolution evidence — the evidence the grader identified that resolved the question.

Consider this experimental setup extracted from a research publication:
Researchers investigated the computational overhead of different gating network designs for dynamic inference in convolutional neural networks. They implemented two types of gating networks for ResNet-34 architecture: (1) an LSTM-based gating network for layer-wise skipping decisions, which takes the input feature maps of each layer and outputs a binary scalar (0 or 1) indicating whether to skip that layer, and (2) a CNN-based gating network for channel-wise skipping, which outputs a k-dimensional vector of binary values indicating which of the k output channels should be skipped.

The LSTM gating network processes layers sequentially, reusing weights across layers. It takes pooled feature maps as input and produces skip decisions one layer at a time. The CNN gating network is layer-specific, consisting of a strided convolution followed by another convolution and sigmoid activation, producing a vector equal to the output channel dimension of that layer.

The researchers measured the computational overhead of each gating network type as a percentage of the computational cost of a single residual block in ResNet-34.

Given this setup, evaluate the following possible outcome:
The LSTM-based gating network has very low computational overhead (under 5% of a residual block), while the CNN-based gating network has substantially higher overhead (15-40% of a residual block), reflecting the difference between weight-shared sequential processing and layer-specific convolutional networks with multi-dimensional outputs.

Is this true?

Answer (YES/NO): NO